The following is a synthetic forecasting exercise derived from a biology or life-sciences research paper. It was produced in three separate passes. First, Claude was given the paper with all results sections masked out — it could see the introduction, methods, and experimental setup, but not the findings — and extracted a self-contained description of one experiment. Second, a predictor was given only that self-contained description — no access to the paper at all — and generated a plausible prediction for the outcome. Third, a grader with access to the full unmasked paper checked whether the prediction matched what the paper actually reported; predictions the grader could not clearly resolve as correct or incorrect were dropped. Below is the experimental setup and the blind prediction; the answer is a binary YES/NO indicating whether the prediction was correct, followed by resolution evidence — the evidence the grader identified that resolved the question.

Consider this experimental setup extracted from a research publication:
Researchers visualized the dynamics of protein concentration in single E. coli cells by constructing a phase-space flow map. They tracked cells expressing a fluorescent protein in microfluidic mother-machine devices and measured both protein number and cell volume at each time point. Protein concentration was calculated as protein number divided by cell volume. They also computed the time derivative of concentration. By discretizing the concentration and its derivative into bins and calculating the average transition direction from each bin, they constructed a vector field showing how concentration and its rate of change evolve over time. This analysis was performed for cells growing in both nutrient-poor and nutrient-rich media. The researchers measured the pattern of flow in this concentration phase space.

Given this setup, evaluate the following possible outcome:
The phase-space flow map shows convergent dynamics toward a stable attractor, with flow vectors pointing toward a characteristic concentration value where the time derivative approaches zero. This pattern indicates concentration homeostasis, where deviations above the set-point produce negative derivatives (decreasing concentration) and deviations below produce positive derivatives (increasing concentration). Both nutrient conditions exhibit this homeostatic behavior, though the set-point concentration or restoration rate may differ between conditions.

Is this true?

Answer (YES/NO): YES